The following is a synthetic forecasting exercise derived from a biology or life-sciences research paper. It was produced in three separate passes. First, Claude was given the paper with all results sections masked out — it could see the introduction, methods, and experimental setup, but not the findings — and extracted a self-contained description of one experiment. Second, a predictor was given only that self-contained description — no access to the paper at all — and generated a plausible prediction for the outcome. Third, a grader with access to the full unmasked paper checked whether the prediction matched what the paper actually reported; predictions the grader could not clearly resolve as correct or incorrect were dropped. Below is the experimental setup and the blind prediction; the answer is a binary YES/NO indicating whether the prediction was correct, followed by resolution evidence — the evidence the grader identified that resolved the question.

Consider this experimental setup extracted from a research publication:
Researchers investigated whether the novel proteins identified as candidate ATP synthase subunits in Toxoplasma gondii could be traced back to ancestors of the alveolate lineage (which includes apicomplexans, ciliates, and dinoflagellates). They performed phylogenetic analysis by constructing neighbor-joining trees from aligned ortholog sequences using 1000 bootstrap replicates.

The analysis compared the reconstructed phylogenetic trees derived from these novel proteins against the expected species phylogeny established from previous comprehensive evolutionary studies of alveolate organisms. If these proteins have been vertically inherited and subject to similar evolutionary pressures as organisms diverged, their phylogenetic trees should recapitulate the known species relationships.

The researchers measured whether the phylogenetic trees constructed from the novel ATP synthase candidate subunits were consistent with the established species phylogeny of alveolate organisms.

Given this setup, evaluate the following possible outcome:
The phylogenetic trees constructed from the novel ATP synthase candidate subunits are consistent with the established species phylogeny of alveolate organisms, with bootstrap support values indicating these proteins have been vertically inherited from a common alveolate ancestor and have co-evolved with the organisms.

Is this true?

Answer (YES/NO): NO